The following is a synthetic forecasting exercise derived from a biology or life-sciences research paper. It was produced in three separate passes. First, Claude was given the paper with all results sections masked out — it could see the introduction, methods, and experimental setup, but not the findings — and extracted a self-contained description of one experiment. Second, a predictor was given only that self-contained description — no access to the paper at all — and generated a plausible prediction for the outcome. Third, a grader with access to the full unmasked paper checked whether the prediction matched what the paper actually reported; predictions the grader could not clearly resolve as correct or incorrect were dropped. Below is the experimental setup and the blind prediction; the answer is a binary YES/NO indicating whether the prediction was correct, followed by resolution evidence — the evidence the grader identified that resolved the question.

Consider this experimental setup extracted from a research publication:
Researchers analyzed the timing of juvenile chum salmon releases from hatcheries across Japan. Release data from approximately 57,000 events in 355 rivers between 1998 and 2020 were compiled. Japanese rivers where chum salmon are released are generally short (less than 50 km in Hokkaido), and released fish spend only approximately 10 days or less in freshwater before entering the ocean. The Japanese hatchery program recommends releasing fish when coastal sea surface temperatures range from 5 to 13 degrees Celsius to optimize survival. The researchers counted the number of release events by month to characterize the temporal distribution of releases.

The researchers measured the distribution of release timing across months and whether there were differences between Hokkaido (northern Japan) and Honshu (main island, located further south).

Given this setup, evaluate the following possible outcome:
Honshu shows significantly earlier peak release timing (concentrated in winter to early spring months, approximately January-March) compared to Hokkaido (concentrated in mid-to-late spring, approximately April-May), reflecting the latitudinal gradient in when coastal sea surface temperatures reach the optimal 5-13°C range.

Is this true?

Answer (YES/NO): NO